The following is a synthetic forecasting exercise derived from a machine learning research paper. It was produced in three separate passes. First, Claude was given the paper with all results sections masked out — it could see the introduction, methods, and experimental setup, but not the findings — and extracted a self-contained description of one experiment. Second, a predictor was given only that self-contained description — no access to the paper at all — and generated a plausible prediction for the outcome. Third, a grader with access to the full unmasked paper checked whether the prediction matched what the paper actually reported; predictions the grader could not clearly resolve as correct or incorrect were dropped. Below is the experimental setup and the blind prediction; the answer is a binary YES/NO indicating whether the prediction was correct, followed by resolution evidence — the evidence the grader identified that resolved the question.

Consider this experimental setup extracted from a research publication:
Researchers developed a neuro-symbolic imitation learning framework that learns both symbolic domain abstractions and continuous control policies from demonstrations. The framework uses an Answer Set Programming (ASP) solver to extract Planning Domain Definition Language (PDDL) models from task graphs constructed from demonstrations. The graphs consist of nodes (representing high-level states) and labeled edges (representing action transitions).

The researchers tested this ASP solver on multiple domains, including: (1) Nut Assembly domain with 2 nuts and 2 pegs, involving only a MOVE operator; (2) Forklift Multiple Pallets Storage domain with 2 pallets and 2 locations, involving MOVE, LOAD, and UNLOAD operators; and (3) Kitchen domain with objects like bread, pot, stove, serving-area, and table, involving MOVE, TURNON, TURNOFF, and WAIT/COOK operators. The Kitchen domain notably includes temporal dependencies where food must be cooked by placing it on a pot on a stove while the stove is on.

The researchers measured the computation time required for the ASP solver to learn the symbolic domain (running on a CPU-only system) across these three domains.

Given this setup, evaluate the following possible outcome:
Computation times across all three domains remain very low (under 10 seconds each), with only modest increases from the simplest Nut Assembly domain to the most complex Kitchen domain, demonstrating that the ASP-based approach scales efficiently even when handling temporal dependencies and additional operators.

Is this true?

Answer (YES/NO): NO